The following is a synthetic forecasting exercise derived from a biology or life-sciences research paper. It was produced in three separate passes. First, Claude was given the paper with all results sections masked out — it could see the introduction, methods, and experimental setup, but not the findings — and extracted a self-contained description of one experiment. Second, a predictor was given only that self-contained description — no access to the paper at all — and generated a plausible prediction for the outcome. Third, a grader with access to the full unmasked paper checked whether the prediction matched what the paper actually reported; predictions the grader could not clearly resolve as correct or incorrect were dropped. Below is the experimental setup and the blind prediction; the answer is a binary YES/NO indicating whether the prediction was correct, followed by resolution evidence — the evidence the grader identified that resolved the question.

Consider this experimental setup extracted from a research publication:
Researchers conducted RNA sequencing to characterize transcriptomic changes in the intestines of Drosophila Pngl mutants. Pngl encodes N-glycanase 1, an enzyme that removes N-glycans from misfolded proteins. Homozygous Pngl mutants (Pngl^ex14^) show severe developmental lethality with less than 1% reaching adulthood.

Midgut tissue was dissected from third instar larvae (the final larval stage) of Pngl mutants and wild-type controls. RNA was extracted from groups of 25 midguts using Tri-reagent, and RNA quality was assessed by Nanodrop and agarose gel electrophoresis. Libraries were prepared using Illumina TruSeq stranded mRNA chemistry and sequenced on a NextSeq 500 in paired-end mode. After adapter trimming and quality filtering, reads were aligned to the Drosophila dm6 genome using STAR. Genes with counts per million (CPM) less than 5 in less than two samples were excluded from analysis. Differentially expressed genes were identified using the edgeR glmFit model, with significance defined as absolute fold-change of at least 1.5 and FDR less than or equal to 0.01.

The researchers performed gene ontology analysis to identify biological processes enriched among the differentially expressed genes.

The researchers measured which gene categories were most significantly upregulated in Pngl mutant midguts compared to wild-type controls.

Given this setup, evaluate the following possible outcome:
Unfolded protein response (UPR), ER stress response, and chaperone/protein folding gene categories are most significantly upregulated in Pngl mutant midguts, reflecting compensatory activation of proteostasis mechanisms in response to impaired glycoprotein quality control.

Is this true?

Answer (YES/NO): NO